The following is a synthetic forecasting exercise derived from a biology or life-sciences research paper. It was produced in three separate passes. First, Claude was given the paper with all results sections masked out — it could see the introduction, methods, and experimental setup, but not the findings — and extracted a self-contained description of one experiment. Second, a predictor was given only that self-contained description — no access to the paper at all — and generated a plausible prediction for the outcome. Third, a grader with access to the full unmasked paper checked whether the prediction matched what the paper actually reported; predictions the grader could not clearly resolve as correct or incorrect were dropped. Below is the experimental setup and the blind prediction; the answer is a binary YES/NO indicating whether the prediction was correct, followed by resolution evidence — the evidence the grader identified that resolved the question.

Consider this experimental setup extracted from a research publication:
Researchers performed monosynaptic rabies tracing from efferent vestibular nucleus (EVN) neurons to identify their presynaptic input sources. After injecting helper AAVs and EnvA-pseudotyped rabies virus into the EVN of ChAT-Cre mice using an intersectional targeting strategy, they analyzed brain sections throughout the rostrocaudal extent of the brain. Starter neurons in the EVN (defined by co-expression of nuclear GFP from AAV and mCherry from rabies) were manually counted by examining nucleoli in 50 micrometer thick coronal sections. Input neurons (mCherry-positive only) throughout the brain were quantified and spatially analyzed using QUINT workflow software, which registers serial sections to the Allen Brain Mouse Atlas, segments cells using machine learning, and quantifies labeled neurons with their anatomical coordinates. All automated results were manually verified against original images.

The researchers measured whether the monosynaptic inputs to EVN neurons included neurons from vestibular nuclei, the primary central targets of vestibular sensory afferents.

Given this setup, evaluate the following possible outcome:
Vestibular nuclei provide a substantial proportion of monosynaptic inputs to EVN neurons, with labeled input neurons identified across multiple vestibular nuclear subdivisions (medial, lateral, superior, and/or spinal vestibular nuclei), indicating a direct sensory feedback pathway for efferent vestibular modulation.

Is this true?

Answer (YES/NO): YES